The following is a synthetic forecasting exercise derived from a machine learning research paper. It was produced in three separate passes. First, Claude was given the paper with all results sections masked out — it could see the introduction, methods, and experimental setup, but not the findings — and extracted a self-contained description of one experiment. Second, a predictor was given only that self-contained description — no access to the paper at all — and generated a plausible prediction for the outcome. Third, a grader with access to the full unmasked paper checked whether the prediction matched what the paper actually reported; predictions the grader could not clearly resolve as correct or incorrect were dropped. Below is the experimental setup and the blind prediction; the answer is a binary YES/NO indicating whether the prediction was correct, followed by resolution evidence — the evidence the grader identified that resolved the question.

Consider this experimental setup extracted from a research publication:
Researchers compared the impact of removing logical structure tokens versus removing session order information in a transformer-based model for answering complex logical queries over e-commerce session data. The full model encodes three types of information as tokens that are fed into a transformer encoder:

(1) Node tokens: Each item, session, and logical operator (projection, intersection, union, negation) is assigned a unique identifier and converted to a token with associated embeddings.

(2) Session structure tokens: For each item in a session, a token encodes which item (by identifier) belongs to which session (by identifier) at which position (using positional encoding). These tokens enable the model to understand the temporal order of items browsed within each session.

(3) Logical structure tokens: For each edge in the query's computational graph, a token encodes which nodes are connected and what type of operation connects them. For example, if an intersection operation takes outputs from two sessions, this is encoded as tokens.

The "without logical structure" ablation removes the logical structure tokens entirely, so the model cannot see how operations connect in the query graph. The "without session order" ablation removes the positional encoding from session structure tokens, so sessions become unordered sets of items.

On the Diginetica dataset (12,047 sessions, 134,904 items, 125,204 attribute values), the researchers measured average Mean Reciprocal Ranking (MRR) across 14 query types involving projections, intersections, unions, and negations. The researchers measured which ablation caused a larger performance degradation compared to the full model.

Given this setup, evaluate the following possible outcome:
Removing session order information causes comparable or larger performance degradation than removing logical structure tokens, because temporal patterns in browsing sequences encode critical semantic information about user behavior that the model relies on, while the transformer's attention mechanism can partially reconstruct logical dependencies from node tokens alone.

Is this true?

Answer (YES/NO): YES